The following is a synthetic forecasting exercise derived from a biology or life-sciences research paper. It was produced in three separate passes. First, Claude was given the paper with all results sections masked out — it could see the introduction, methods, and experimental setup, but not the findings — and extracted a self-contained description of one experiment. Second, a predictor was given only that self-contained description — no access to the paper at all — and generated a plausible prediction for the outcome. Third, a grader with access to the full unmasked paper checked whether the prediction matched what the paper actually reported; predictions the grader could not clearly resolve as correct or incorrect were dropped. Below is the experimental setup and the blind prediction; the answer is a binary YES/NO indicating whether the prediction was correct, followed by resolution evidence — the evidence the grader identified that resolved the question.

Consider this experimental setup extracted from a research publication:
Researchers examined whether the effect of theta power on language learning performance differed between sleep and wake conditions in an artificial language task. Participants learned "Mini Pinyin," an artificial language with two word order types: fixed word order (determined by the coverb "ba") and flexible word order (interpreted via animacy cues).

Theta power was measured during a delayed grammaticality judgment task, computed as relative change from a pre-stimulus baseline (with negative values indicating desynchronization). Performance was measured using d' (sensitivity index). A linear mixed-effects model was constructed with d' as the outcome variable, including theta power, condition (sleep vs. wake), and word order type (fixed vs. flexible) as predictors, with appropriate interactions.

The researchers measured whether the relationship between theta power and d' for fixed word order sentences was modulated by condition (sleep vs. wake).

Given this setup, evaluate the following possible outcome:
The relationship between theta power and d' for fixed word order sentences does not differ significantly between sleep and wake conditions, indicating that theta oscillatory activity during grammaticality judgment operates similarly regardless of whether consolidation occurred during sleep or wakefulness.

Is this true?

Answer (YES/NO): NO